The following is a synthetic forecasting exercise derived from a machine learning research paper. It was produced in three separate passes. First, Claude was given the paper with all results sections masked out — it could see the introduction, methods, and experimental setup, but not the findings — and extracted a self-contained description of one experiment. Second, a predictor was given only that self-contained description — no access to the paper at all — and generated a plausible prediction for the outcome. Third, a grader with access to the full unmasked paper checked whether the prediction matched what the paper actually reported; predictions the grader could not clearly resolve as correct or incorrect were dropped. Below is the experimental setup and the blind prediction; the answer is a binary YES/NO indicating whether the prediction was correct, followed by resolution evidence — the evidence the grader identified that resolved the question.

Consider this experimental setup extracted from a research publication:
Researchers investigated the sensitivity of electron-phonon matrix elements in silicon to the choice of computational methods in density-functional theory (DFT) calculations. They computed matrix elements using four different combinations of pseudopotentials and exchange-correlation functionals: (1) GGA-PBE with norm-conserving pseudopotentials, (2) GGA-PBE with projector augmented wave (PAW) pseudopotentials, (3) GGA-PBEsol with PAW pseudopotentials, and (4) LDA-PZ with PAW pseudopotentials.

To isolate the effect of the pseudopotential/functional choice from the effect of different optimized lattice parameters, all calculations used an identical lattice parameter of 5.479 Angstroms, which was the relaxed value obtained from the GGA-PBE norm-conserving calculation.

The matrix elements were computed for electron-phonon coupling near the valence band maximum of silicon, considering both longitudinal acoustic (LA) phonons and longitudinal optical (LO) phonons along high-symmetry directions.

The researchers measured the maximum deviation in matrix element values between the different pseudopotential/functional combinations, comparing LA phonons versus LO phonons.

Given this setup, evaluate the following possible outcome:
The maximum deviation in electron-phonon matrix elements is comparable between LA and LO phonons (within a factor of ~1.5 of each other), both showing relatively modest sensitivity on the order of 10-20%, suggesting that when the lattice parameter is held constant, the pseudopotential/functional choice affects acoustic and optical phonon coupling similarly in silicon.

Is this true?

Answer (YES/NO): NO